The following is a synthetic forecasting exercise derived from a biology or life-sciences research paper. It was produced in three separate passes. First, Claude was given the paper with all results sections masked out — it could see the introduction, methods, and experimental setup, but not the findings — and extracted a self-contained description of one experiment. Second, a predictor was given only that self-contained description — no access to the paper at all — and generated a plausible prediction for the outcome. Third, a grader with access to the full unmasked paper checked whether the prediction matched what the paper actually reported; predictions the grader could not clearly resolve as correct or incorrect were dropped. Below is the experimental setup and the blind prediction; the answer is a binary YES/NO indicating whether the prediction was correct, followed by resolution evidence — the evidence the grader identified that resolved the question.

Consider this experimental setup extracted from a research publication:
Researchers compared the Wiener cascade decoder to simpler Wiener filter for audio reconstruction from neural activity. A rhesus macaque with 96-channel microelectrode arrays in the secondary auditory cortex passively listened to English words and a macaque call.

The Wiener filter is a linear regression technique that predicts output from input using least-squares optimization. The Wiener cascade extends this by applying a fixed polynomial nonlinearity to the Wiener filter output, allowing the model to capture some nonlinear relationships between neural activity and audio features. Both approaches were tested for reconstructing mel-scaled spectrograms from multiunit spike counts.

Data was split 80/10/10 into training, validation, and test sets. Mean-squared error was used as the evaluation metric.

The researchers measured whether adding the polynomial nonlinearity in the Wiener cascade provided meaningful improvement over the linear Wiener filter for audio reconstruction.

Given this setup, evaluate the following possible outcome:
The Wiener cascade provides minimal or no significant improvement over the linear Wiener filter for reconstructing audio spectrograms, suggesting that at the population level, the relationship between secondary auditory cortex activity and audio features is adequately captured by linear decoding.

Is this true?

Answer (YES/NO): NO